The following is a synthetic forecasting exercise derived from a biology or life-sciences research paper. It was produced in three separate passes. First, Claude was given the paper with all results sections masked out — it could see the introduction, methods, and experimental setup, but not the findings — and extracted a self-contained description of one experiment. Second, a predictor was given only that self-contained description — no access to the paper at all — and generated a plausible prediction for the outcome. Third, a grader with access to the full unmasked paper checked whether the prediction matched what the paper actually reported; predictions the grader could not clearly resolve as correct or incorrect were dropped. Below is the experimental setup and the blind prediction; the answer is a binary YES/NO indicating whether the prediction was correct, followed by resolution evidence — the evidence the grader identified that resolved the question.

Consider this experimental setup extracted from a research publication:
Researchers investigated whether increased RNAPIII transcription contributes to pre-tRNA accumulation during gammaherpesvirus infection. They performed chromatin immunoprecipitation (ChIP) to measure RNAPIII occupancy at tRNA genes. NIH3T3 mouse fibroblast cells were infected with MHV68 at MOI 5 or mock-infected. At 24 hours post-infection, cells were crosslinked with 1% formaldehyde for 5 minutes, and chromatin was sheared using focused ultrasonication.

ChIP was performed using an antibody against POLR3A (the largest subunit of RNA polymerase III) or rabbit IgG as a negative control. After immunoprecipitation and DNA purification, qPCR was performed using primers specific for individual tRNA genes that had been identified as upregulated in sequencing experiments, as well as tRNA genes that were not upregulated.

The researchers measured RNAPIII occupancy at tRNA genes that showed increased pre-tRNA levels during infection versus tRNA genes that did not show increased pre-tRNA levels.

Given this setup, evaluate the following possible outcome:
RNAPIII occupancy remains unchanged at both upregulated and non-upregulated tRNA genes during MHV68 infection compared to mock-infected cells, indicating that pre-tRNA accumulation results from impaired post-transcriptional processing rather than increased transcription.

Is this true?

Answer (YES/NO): NO